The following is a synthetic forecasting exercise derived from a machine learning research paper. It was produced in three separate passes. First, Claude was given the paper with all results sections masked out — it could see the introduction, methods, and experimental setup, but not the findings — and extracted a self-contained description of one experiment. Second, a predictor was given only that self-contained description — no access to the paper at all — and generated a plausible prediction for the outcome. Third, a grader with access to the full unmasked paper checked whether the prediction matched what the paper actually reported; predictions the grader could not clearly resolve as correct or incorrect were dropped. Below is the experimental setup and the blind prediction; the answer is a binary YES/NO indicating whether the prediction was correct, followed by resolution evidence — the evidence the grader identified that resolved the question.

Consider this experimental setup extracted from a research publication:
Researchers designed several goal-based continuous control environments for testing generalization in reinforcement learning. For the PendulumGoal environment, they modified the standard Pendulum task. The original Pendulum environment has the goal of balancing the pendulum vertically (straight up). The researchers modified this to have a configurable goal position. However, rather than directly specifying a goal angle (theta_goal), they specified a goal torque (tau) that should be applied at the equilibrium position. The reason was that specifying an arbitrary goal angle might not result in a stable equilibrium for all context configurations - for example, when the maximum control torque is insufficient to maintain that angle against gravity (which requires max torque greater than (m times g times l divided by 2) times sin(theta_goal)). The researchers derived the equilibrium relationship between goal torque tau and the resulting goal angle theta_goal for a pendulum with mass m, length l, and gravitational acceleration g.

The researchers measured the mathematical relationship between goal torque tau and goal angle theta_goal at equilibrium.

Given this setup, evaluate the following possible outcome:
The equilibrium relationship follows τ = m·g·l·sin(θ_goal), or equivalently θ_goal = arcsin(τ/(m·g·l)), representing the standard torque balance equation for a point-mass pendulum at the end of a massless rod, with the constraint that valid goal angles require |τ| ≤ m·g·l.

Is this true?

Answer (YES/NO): NO